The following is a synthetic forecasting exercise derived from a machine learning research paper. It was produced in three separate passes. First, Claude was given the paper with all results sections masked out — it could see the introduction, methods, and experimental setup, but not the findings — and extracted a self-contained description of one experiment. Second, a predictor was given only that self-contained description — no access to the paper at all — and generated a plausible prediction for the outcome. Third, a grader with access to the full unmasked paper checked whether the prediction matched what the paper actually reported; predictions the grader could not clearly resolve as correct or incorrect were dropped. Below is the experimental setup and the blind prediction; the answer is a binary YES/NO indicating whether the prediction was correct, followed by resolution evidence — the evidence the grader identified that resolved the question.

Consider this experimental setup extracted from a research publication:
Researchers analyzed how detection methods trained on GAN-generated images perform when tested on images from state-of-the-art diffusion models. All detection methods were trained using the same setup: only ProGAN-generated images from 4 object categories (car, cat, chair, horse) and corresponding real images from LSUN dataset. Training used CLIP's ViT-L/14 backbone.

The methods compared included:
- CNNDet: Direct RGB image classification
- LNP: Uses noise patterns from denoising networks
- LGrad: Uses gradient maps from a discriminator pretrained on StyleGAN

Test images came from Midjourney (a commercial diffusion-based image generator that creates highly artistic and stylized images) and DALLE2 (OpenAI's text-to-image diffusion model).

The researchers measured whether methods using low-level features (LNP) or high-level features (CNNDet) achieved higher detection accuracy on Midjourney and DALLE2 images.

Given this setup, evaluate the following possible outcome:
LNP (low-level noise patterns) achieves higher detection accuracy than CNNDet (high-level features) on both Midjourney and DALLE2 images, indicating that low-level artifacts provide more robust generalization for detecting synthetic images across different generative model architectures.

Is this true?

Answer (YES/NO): YES